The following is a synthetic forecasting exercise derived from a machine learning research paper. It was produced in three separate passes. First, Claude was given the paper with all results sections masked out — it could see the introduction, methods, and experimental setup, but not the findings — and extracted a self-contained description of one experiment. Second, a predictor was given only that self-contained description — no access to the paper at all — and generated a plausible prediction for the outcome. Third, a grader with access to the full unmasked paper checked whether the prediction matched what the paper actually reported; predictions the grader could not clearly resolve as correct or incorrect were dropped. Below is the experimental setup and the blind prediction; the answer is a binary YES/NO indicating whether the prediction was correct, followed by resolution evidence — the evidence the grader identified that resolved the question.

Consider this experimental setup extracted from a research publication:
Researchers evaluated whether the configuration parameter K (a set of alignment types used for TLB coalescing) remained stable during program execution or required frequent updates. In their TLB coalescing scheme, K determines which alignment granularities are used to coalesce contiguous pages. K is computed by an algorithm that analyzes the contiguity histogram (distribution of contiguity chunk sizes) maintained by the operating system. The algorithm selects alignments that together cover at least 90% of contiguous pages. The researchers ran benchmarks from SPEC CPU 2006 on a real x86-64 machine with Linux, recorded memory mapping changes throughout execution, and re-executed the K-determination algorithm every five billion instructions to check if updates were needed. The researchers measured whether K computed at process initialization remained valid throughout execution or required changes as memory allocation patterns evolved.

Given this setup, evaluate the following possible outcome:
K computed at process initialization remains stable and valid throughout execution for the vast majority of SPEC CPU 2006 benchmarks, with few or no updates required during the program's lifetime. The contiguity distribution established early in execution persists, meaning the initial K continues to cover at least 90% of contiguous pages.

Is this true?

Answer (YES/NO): YES